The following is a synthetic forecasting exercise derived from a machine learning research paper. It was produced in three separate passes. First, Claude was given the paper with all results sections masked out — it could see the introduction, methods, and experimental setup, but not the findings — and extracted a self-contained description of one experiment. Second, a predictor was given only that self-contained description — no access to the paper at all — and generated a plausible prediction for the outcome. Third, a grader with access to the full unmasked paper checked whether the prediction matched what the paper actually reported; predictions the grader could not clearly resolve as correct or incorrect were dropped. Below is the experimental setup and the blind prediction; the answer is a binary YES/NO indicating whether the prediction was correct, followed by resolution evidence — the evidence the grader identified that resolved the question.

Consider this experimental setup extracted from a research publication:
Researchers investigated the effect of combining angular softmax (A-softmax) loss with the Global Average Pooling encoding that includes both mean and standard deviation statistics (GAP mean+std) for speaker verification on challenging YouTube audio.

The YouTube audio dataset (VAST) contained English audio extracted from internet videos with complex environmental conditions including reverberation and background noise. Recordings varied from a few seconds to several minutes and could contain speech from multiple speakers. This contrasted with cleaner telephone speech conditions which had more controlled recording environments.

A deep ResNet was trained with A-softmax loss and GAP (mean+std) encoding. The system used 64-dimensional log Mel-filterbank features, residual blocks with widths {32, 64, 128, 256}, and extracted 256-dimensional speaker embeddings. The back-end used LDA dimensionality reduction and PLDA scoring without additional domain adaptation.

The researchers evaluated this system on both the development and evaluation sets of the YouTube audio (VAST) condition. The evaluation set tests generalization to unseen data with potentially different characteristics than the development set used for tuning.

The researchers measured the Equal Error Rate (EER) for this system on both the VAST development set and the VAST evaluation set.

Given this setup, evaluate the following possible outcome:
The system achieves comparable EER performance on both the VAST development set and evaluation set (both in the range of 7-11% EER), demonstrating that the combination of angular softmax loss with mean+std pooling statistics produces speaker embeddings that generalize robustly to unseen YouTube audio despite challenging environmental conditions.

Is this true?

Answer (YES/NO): NO